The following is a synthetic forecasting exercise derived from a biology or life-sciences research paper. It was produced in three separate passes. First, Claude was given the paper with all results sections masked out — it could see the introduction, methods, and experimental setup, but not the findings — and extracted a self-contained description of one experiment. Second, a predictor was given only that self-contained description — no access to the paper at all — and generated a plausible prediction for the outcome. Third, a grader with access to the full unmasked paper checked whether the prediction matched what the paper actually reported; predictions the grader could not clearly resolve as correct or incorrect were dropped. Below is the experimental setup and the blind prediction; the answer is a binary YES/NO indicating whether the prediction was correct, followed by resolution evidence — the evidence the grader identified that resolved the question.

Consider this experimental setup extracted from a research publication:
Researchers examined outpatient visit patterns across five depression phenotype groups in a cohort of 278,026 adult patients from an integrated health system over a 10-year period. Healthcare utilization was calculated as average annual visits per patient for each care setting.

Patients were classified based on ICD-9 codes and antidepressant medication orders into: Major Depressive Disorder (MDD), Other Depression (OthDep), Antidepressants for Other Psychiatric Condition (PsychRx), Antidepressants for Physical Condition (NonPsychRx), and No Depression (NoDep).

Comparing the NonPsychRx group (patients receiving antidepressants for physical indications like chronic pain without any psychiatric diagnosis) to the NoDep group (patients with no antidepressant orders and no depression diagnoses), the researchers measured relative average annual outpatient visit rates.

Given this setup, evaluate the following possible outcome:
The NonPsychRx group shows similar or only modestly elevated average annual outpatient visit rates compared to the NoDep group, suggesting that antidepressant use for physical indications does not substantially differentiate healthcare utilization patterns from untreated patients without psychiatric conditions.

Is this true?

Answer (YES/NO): NO